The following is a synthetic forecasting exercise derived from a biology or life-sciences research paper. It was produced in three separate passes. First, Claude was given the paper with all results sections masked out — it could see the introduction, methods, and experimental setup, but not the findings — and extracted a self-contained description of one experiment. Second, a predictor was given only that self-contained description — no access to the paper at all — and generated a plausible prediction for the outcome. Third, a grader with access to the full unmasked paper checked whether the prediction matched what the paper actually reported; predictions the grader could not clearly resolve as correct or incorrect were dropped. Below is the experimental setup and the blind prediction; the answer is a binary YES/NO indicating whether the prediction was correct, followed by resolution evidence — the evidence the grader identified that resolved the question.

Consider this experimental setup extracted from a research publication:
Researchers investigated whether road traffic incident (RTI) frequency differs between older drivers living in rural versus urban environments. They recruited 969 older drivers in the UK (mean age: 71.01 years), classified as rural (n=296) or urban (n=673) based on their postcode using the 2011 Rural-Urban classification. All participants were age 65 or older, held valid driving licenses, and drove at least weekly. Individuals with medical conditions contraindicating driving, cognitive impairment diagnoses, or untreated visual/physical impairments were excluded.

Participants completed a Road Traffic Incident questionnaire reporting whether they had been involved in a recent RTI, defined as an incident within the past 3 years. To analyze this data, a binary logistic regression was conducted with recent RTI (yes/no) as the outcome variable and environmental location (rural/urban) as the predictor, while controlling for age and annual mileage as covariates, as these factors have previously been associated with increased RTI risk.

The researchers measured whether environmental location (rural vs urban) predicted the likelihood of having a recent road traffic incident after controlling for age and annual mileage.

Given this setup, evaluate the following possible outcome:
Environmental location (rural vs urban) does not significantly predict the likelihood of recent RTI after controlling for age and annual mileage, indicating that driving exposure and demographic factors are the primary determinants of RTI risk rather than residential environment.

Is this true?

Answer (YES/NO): NO